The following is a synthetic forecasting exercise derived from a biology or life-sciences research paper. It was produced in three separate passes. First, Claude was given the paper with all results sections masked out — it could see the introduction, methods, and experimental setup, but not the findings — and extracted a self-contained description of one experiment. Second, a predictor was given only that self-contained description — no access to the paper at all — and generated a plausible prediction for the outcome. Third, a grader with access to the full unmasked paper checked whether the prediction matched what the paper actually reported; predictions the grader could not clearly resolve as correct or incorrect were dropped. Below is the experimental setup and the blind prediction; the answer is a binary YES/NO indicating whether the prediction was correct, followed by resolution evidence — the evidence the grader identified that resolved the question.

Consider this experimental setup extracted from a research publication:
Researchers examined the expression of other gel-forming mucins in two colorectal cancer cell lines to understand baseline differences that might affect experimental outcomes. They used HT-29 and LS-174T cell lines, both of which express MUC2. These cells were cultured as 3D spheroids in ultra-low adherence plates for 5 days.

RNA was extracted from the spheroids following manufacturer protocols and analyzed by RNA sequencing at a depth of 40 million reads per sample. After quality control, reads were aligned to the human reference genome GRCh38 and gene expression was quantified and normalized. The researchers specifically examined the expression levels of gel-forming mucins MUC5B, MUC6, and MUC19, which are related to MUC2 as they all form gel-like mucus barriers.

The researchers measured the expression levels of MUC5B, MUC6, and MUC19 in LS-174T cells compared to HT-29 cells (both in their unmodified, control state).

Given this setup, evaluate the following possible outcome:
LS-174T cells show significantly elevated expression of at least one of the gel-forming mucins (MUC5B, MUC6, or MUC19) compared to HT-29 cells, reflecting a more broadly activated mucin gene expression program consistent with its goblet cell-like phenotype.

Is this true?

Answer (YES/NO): YES